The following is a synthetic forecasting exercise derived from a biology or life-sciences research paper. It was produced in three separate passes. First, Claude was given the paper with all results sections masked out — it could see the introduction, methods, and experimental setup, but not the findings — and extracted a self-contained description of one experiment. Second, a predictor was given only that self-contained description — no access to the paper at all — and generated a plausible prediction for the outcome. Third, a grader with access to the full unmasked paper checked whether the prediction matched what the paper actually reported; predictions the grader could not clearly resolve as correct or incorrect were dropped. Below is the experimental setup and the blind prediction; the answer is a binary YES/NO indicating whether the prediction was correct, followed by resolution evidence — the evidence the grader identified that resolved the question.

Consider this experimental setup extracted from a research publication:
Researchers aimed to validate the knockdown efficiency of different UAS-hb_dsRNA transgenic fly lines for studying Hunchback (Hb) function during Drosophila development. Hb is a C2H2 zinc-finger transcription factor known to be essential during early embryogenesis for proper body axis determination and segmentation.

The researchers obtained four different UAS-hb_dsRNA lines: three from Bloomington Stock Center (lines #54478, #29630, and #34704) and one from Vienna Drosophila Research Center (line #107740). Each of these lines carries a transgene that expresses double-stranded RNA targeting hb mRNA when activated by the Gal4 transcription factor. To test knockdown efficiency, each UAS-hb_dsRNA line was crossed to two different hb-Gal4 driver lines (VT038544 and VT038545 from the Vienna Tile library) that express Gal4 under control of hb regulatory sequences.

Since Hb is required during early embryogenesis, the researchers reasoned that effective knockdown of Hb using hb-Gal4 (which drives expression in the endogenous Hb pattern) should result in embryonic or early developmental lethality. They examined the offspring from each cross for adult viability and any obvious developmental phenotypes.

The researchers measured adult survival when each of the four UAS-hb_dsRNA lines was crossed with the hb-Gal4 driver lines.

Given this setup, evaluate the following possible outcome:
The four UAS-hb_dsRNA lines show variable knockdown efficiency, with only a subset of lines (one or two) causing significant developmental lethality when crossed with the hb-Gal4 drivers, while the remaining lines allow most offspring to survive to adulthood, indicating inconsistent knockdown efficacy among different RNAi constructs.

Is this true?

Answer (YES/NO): YES